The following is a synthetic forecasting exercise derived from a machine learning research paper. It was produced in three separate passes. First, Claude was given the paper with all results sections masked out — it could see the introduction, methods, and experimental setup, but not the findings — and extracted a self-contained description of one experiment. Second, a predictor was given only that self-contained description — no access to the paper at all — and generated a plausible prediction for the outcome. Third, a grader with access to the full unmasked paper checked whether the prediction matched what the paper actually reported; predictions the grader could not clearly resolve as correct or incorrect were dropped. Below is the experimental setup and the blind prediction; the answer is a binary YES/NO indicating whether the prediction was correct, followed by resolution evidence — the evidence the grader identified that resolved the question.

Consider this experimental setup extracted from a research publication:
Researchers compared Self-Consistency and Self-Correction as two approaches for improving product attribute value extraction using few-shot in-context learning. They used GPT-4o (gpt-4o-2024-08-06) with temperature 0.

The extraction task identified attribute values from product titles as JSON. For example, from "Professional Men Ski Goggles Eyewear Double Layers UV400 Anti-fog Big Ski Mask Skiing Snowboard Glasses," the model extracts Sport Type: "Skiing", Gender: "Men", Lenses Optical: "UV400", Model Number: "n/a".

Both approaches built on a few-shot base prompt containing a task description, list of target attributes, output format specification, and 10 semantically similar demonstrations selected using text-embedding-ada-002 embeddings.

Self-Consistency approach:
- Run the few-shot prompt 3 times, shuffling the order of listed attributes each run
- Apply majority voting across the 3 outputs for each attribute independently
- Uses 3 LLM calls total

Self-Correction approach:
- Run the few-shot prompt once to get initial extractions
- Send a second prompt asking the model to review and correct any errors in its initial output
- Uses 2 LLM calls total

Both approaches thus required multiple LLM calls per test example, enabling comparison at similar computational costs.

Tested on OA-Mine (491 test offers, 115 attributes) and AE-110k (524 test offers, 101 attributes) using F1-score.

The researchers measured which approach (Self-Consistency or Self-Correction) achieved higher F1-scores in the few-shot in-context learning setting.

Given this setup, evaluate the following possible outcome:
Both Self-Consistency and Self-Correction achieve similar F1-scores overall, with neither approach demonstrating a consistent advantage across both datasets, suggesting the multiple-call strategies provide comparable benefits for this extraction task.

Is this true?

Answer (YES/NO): NO